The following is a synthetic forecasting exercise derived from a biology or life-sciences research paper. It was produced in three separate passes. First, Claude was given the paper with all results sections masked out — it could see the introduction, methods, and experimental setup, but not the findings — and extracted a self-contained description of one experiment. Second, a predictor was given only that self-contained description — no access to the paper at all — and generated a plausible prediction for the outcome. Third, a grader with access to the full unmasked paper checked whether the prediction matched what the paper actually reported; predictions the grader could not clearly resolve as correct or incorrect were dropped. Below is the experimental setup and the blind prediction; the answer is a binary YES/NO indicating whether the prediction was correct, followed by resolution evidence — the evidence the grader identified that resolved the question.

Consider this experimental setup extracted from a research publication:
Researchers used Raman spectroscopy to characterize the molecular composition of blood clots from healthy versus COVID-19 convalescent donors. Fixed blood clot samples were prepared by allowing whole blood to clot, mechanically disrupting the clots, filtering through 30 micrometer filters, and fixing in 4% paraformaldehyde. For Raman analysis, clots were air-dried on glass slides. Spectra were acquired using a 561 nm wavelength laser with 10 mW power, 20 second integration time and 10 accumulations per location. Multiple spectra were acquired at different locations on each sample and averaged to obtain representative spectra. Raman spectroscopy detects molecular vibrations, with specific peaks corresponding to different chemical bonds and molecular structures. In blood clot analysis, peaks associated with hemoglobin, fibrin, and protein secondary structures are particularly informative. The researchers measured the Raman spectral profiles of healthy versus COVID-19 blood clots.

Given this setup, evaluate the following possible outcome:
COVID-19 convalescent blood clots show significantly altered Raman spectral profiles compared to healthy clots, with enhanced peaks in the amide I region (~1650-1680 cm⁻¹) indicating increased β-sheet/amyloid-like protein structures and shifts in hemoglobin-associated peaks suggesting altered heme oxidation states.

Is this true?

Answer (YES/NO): NO